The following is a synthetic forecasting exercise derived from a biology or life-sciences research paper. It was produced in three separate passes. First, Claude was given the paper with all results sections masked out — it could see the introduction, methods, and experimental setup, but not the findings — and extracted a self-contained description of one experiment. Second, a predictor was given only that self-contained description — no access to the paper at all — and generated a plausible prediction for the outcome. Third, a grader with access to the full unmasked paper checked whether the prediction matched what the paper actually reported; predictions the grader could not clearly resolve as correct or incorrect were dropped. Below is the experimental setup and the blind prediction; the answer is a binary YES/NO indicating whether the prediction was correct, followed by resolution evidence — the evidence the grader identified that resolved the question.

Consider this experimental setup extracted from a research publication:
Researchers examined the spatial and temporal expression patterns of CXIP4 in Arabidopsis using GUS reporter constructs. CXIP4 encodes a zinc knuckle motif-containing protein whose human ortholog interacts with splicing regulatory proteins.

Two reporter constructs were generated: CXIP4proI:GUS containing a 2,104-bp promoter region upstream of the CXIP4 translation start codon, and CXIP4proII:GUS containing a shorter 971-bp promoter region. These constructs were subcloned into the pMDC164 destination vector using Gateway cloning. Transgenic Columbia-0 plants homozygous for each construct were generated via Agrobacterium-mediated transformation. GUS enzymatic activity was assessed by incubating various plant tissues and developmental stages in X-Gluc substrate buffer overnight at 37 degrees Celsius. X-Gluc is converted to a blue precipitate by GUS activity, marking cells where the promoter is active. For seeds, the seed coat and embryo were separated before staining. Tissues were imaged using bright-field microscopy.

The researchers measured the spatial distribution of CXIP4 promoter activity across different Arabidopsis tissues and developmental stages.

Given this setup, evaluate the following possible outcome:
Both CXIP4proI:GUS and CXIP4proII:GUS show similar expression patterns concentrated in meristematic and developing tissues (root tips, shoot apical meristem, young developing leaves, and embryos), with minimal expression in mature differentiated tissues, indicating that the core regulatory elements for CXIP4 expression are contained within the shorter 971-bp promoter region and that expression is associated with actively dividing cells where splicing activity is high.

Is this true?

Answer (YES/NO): NO